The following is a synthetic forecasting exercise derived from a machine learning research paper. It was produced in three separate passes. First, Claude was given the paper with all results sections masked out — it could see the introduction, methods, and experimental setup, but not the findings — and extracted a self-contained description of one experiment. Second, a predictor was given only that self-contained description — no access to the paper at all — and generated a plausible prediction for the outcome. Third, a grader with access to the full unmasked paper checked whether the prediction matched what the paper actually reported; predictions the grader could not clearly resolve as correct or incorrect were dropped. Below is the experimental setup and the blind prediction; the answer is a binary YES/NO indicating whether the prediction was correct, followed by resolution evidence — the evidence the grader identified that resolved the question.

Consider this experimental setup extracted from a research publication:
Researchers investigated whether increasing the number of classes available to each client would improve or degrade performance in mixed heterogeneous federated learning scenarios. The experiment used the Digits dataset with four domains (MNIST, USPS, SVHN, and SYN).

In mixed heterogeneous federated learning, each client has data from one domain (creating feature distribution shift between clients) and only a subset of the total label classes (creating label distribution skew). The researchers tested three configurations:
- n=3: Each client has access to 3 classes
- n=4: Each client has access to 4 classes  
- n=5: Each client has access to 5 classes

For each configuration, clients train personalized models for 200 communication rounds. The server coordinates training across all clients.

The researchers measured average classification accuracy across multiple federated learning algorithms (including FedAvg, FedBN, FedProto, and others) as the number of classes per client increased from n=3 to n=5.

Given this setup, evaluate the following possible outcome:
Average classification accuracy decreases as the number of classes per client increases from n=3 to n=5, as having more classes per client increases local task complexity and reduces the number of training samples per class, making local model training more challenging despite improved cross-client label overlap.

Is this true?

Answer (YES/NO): NO